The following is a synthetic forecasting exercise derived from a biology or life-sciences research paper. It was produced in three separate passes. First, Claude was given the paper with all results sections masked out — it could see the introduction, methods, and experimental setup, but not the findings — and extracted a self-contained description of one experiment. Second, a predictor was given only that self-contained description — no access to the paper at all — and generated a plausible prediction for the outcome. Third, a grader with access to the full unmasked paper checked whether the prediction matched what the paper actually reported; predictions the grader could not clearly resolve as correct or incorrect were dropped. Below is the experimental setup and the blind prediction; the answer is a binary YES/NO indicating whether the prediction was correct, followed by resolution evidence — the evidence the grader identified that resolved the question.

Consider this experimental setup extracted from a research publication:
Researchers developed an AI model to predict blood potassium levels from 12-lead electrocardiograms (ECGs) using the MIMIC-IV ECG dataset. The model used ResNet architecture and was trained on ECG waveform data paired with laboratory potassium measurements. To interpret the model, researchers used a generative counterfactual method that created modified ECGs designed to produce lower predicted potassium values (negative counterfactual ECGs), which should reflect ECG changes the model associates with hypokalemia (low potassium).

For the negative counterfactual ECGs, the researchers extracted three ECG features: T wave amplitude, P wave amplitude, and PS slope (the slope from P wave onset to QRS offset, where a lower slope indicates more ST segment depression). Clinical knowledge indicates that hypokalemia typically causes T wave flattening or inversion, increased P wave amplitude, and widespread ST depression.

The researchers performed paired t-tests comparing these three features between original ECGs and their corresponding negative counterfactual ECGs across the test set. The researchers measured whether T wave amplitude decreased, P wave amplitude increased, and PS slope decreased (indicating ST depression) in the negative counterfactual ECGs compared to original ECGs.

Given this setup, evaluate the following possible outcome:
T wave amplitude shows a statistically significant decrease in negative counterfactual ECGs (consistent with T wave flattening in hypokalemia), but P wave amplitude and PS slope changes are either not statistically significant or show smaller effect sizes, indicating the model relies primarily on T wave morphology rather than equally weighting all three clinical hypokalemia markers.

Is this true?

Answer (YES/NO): NO